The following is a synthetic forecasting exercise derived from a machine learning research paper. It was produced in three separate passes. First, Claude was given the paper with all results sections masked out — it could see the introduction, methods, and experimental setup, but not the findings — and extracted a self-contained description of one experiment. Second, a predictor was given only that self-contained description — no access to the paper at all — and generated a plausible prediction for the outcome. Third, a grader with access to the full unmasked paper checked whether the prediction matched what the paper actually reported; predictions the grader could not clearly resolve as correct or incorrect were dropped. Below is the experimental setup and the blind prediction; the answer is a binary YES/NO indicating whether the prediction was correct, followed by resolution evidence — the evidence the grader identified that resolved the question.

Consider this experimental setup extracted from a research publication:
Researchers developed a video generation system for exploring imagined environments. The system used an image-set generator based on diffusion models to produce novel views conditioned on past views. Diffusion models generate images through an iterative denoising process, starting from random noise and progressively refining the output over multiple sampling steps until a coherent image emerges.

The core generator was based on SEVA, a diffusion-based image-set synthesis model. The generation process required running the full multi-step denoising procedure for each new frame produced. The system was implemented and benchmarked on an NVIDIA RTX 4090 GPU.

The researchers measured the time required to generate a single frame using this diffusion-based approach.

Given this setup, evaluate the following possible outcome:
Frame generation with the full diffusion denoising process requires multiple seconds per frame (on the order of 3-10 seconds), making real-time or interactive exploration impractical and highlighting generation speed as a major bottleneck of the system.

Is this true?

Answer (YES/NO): YES